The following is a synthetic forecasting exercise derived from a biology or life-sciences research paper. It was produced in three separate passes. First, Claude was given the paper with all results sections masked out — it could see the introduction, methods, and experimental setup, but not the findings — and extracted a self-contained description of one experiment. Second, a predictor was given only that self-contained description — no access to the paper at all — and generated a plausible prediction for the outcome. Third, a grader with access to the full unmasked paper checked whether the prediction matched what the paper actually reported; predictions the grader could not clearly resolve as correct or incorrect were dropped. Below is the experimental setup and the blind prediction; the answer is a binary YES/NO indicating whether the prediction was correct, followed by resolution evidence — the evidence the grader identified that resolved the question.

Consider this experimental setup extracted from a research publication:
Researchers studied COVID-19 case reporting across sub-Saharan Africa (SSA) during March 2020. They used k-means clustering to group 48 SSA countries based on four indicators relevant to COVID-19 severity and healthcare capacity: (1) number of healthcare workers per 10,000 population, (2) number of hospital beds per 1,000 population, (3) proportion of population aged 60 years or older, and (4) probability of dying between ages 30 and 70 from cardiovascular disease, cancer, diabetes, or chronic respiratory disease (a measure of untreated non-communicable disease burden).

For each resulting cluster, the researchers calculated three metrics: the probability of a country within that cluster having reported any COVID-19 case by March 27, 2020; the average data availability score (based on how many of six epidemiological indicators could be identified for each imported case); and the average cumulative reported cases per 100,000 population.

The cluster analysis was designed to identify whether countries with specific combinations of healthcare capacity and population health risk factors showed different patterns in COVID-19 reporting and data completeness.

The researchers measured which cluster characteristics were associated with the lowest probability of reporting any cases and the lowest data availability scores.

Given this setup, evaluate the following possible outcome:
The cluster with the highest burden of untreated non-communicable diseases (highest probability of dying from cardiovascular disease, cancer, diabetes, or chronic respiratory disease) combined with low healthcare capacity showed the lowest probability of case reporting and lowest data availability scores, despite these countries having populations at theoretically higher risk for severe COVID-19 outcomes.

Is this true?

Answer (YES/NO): YES